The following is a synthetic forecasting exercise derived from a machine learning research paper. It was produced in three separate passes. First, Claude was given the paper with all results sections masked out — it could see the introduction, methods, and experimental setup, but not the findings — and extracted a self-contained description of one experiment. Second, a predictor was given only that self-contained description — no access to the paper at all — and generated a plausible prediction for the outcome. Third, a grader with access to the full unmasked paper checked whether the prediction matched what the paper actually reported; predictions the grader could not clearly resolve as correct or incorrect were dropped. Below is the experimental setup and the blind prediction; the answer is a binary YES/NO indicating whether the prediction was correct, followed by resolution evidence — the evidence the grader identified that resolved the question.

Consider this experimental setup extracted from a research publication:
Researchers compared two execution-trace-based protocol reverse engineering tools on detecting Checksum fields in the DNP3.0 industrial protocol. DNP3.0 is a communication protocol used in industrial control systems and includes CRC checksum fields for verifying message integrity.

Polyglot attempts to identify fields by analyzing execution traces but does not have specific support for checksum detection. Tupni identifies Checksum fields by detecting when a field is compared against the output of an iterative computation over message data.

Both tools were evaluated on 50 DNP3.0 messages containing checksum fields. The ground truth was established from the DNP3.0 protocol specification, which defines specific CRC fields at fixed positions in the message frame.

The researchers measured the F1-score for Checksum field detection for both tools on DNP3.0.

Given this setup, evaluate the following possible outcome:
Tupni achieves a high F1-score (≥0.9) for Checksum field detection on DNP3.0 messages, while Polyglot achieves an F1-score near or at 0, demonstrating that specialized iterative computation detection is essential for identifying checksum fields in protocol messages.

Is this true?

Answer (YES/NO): NO